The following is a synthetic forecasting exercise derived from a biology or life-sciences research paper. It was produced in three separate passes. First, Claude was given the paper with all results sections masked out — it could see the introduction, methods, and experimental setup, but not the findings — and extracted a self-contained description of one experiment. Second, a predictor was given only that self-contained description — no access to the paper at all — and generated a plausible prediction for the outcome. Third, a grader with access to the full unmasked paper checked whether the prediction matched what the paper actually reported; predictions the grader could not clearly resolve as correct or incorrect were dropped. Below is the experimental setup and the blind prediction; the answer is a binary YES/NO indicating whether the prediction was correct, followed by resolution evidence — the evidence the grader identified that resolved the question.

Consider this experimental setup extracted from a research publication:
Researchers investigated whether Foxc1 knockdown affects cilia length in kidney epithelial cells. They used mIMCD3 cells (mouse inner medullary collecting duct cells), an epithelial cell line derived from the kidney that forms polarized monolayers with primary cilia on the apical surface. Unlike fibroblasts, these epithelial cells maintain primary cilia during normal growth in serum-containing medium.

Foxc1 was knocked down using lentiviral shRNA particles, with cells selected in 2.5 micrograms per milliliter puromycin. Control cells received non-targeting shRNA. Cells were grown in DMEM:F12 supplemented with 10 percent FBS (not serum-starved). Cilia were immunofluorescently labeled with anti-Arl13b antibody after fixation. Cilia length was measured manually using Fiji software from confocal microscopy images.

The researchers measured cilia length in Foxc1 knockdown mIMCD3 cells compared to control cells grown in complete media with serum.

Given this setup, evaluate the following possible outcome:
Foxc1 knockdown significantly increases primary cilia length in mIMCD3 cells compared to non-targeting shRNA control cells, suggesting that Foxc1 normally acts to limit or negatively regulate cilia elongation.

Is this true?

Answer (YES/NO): NO